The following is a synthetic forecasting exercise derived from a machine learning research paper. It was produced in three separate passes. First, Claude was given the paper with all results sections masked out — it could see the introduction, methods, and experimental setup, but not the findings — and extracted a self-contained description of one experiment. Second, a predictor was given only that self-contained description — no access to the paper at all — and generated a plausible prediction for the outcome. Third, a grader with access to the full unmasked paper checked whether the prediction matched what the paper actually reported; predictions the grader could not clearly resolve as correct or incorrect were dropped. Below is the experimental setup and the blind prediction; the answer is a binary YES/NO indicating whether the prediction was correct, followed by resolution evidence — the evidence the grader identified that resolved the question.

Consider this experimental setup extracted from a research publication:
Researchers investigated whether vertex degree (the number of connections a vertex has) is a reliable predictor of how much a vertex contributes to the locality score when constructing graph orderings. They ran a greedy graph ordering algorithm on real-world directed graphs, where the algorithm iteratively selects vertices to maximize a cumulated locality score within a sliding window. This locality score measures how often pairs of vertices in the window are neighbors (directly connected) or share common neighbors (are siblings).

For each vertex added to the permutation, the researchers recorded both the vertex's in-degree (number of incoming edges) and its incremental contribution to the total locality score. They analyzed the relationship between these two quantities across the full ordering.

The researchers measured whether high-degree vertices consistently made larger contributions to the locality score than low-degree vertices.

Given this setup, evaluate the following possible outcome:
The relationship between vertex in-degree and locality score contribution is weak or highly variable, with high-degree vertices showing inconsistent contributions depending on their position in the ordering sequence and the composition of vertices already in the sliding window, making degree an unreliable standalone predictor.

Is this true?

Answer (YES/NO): YES